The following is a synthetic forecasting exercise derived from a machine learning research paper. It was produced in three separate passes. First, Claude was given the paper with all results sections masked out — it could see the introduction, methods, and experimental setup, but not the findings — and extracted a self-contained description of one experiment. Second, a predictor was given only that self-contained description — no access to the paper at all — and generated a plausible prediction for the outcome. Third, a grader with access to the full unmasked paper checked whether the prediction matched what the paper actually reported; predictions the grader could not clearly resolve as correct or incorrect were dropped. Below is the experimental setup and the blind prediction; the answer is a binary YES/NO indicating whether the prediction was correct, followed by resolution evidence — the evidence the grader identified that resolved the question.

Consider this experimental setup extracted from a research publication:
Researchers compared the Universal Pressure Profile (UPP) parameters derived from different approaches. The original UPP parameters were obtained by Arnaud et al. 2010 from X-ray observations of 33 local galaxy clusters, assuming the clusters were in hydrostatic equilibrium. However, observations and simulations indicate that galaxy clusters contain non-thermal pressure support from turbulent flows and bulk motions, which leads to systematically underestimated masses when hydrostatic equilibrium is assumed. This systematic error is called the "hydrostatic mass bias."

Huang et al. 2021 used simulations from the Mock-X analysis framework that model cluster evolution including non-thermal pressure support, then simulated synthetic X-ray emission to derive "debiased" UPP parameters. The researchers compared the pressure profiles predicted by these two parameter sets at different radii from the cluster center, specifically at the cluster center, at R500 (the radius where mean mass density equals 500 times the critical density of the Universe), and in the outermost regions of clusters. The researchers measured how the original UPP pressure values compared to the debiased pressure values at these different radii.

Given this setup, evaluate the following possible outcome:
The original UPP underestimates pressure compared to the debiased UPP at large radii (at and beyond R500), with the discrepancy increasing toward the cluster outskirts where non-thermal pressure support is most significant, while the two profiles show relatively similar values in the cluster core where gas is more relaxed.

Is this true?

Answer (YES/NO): NO